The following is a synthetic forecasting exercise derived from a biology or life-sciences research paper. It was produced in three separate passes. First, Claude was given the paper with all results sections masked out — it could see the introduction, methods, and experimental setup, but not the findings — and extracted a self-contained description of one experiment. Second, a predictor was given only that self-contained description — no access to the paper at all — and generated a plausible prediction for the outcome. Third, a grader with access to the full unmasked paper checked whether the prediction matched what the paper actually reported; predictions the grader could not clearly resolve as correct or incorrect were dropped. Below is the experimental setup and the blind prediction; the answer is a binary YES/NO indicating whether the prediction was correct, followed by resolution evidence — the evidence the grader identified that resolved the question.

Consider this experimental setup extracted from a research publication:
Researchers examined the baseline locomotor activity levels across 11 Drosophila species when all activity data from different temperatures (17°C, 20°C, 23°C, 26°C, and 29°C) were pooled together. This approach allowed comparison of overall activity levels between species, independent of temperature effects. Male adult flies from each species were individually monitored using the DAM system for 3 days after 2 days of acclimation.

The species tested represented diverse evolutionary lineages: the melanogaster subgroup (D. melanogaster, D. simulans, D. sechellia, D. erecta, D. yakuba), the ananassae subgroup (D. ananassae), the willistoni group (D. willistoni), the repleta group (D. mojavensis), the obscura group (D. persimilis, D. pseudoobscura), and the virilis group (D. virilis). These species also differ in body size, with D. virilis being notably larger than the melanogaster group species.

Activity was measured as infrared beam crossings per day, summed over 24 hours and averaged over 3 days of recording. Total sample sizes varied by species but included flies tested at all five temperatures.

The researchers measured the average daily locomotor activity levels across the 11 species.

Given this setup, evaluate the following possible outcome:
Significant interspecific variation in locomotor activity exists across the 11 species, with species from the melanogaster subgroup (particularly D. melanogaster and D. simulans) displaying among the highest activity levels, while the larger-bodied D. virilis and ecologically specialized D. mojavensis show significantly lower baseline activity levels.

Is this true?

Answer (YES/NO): NO